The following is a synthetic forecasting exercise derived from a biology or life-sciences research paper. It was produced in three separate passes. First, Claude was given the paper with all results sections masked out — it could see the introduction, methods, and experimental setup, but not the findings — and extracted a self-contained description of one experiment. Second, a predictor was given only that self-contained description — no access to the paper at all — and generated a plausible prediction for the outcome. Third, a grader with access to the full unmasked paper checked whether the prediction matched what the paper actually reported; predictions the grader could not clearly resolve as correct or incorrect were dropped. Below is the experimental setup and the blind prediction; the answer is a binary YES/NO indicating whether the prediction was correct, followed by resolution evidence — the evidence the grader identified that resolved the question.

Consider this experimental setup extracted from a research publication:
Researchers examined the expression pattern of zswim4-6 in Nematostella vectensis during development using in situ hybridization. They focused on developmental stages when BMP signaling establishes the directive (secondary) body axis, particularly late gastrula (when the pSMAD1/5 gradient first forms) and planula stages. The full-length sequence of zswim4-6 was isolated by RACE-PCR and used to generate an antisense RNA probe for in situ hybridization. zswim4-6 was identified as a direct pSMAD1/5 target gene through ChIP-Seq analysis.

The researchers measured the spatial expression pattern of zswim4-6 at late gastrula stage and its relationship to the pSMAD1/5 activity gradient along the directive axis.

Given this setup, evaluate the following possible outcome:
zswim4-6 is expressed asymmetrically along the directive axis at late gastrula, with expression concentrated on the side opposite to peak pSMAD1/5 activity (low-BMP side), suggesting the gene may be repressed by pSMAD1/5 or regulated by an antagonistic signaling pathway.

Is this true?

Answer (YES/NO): NO